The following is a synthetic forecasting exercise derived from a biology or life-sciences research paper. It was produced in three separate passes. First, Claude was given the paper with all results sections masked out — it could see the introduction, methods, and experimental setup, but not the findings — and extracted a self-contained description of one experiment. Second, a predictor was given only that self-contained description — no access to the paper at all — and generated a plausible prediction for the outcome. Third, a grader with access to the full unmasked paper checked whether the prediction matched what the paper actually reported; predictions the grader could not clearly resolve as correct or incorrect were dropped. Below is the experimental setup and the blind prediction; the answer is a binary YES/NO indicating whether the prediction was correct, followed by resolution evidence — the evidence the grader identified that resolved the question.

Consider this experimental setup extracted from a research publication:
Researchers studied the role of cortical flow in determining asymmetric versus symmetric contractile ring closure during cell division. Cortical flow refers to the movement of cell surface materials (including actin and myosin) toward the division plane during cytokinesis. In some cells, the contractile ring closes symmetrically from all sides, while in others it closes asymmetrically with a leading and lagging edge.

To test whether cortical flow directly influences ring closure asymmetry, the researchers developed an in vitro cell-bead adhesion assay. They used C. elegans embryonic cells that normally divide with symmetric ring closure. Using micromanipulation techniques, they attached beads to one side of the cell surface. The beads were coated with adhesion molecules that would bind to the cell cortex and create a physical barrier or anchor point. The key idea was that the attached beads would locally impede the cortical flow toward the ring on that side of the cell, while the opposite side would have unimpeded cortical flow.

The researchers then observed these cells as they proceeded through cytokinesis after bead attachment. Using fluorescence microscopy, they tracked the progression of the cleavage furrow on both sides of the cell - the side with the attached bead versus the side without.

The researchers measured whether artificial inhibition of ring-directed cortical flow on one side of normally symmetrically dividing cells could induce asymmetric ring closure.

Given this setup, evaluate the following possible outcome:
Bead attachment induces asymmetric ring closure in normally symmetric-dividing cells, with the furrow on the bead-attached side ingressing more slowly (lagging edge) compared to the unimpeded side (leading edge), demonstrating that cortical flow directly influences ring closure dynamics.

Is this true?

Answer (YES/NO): YES